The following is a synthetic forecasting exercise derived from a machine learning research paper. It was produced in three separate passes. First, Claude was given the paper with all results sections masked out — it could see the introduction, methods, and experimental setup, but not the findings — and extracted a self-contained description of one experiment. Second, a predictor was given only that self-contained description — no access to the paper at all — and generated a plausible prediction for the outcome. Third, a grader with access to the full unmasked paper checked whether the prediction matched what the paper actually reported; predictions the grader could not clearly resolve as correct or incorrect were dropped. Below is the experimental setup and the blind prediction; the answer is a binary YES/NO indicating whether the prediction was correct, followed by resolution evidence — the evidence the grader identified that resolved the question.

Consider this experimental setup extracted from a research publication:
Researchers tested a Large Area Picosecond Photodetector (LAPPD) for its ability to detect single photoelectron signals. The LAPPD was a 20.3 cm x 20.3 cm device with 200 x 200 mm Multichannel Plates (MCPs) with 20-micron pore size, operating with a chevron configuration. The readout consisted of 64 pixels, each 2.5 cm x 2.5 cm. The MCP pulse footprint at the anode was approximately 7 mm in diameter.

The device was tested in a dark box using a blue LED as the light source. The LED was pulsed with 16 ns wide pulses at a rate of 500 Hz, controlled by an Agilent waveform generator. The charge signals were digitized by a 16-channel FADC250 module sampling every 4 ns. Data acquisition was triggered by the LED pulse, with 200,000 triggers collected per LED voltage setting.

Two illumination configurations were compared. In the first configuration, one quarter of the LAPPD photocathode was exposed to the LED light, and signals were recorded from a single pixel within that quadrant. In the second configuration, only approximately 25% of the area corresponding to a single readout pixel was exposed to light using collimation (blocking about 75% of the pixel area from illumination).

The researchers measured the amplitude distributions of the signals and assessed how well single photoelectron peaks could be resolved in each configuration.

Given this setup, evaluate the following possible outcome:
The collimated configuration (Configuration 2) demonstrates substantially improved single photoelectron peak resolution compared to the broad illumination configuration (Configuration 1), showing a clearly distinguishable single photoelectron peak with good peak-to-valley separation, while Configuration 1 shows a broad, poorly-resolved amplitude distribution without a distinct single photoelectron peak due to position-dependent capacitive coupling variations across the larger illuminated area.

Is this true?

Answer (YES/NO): YES